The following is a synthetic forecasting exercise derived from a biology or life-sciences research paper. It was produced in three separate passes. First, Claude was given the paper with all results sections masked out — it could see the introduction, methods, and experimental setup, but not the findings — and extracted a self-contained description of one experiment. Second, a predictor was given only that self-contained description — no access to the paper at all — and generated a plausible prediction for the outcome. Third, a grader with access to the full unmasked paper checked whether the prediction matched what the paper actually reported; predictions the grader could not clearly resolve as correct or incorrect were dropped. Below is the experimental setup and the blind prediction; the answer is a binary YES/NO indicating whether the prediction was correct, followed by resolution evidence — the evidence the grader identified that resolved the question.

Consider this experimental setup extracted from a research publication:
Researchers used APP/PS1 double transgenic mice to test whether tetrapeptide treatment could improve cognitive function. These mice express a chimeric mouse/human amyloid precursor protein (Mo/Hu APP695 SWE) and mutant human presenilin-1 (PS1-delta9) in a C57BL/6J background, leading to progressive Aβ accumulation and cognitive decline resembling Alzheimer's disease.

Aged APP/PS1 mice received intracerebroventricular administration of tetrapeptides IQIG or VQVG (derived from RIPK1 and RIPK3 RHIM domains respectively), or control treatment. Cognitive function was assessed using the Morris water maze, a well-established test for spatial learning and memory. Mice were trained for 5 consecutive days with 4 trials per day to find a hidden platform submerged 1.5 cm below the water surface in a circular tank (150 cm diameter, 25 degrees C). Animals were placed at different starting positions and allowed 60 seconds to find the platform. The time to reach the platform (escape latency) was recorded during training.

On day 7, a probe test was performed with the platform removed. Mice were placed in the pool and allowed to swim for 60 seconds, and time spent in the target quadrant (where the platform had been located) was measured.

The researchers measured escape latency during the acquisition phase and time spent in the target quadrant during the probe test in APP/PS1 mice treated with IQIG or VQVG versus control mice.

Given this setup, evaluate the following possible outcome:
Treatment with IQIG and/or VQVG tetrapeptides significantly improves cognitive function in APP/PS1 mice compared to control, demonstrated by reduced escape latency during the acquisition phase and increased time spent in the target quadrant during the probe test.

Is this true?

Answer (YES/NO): YES